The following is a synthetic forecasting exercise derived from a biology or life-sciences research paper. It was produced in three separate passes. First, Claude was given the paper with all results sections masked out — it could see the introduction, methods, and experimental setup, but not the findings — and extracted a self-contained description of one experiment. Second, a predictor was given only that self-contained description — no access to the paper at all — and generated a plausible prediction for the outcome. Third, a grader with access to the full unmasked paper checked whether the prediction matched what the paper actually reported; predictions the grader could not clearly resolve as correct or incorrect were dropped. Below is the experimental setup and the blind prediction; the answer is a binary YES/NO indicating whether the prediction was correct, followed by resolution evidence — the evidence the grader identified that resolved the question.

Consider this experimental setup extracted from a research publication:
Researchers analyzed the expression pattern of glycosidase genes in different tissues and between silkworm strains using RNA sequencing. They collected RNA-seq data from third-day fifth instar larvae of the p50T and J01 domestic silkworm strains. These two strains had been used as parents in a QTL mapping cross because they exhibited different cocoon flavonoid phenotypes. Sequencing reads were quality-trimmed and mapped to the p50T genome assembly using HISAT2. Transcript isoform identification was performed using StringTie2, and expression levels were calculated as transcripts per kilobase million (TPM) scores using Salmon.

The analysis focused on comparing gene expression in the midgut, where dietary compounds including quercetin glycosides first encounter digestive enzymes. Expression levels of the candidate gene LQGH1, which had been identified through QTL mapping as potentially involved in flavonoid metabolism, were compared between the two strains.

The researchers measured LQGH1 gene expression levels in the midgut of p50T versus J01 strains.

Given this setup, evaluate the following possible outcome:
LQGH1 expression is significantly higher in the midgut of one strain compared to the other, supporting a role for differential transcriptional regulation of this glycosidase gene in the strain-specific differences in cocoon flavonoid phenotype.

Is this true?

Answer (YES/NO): YES